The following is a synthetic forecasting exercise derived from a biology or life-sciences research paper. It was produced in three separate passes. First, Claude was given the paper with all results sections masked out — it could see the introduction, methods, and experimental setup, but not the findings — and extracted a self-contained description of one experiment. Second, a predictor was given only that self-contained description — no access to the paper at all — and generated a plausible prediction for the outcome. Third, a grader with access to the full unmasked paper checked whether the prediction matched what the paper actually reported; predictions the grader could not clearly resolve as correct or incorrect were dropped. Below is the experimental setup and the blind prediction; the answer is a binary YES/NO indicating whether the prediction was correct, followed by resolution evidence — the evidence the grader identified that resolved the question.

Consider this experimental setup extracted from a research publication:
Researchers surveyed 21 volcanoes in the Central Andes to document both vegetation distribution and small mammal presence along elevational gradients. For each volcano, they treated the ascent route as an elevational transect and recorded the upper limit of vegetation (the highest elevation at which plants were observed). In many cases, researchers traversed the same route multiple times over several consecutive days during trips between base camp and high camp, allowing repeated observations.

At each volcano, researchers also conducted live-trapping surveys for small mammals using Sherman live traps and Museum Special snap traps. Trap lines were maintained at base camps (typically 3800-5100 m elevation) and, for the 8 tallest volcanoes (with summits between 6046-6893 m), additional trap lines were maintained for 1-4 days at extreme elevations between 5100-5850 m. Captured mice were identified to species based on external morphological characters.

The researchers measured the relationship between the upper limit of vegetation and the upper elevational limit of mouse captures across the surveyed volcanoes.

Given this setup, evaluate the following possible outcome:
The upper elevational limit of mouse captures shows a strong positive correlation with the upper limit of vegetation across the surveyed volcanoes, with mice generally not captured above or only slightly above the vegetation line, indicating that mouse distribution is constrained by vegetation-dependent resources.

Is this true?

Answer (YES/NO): NO